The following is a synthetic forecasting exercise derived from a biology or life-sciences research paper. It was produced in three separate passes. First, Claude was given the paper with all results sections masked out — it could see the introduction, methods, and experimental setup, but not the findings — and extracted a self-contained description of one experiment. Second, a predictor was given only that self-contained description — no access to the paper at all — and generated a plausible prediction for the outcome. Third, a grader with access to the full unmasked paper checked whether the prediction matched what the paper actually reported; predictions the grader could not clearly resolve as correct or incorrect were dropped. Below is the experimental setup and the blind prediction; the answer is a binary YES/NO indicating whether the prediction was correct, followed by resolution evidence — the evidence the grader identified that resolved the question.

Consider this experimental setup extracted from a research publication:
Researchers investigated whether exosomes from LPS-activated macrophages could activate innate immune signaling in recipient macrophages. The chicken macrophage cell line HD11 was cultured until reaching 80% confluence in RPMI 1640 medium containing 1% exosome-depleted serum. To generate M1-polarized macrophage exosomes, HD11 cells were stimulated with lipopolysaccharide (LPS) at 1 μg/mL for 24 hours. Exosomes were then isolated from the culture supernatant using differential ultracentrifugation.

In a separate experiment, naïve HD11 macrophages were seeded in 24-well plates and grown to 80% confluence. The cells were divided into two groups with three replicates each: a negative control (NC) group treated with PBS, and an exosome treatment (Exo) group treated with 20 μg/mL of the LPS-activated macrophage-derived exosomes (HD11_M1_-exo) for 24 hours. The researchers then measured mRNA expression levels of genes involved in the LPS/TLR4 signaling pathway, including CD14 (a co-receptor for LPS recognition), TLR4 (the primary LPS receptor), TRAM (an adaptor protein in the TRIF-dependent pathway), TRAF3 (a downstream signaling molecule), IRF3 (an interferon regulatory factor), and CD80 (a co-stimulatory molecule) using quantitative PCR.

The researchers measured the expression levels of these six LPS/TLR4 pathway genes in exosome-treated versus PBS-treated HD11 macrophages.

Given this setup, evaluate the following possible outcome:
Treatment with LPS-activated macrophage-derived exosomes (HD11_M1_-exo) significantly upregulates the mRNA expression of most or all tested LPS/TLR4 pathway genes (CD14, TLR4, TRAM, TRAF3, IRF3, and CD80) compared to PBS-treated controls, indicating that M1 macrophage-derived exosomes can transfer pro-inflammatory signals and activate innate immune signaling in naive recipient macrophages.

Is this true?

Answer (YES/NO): YES